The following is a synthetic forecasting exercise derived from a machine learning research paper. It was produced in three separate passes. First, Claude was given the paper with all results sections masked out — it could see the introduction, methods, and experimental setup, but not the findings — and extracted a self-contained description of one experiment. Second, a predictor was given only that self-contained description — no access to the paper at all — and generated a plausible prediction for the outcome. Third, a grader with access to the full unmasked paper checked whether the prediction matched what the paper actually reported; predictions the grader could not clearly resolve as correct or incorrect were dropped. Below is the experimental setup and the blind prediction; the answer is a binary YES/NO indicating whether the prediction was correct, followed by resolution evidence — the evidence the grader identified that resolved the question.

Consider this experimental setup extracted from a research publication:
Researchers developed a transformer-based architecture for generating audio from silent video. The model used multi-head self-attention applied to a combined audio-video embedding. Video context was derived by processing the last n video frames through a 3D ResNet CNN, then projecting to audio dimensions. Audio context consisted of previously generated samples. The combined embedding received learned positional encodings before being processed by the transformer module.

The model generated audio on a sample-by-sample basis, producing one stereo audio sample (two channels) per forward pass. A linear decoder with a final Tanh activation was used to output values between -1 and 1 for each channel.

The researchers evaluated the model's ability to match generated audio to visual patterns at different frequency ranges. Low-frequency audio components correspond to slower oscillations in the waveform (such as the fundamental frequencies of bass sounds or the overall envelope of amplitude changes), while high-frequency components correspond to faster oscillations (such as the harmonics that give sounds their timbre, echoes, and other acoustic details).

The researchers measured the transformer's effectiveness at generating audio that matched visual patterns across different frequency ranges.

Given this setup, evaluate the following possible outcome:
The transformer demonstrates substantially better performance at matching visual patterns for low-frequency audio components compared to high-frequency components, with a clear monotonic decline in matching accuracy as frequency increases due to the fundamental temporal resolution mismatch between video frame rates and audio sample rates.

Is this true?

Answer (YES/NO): NO